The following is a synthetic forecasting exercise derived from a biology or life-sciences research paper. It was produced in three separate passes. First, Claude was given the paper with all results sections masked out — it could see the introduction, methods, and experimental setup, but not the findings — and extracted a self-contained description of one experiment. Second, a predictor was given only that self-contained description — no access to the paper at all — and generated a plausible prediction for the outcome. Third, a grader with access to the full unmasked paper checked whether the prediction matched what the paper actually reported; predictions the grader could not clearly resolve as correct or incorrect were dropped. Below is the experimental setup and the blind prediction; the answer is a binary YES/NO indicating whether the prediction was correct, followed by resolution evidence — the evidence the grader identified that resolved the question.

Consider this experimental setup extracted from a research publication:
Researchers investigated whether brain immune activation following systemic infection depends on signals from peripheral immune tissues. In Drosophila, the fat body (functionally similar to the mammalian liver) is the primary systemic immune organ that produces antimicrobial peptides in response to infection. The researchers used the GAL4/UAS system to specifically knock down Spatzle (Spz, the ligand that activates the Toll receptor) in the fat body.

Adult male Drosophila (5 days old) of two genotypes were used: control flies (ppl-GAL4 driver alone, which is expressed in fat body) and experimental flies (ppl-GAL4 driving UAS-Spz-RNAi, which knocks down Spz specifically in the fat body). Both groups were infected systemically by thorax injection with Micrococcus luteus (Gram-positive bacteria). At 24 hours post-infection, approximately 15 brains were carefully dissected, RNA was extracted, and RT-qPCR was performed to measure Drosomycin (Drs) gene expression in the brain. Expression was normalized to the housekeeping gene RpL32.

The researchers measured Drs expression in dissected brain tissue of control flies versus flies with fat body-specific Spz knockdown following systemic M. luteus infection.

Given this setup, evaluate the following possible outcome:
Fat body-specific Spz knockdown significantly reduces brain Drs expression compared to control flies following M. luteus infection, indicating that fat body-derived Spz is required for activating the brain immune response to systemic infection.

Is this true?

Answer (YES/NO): YES